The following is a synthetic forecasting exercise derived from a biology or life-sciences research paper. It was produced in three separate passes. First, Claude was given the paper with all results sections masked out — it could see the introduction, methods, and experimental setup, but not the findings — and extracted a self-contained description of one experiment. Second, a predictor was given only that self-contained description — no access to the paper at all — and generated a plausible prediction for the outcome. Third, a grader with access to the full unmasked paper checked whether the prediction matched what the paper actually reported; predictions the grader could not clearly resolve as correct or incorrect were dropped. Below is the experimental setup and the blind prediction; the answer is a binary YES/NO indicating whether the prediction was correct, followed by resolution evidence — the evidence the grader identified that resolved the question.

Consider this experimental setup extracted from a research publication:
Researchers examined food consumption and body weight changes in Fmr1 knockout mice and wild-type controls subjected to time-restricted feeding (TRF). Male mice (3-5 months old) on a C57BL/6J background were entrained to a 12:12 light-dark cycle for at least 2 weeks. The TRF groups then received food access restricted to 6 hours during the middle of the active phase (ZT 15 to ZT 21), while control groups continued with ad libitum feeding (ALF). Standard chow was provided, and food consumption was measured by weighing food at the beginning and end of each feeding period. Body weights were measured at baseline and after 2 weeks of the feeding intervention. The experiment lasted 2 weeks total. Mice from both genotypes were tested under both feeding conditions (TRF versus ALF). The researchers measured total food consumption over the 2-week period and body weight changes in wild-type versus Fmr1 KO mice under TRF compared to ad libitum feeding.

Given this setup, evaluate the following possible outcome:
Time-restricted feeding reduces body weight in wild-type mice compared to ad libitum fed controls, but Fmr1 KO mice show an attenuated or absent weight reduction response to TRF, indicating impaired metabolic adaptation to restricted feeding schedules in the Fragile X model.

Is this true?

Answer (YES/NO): NO